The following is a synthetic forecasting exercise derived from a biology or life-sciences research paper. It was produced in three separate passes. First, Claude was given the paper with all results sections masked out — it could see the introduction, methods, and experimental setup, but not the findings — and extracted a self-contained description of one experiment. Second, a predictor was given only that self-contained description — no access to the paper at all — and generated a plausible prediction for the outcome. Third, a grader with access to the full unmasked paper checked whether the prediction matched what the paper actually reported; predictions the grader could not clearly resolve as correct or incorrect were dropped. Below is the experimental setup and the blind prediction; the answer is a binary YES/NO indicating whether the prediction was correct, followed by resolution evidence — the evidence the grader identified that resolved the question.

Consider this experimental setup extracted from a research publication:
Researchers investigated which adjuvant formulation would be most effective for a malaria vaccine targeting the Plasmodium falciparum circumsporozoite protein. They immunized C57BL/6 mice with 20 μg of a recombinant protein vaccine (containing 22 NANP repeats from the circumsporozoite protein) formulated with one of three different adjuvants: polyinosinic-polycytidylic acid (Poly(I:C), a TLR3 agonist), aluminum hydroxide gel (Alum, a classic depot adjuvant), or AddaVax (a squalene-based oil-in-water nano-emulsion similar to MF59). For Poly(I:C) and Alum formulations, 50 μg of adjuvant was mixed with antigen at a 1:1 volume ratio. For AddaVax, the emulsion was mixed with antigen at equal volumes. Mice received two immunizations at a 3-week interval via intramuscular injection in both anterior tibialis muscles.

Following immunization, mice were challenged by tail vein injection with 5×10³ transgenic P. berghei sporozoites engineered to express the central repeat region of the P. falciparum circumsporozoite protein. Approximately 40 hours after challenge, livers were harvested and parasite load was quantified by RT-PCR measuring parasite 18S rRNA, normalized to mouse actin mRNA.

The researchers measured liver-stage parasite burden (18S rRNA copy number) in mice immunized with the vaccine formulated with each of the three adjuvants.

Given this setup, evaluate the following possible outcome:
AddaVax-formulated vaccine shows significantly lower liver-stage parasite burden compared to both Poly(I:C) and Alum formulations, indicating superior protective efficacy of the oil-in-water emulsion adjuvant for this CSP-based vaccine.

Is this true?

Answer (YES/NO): NO